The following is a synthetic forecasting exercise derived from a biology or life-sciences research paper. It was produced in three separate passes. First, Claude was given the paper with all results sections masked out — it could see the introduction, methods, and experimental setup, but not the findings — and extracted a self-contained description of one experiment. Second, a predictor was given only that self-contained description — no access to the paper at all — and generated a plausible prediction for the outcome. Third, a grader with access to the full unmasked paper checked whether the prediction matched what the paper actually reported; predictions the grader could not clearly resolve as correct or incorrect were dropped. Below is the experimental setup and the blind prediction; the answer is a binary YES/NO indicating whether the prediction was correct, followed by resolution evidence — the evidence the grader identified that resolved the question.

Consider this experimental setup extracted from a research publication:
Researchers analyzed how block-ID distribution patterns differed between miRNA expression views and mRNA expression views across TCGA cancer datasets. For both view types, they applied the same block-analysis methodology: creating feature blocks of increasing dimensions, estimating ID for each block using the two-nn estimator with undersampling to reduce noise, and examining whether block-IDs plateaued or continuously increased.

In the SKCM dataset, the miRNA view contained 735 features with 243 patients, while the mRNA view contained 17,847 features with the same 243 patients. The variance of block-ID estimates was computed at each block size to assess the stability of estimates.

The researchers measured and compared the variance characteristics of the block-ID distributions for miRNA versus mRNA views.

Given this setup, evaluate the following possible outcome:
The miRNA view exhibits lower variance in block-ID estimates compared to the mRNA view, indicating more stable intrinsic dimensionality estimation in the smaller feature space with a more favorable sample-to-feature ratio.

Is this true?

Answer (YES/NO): YES